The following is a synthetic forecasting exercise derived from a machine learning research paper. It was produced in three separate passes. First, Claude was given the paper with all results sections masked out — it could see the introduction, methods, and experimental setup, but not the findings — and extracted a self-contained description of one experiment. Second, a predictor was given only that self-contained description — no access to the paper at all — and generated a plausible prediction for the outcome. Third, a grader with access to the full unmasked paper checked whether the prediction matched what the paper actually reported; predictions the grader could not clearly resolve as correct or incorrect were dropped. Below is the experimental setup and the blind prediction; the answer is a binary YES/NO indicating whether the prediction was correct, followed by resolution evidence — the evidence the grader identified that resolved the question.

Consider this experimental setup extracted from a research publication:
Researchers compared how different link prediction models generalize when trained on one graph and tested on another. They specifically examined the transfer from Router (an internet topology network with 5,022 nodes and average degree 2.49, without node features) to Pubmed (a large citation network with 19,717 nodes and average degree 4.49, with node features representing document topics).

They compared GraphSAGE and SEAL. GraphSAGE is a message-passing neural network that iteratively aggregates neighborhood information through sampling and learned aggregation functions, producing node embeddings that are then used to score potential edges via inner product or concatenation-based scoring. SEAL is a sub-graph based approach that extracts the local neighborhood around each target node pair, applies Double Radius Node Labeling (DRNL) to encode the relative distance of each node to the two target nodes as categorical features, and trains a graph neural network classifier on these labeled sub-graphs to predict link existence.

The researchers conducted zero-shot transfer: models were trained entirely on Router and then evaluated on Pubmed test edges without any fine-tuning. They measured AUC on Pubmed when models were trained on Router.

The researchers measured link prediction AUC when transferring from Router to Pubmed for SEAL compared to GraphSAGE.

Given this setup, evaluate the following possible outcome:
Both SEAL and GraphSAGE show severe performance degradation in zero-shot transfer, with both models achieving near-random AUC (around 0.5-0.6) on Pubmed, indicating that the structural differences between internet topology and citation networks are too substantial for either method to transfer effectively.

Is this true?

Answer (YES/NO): NO